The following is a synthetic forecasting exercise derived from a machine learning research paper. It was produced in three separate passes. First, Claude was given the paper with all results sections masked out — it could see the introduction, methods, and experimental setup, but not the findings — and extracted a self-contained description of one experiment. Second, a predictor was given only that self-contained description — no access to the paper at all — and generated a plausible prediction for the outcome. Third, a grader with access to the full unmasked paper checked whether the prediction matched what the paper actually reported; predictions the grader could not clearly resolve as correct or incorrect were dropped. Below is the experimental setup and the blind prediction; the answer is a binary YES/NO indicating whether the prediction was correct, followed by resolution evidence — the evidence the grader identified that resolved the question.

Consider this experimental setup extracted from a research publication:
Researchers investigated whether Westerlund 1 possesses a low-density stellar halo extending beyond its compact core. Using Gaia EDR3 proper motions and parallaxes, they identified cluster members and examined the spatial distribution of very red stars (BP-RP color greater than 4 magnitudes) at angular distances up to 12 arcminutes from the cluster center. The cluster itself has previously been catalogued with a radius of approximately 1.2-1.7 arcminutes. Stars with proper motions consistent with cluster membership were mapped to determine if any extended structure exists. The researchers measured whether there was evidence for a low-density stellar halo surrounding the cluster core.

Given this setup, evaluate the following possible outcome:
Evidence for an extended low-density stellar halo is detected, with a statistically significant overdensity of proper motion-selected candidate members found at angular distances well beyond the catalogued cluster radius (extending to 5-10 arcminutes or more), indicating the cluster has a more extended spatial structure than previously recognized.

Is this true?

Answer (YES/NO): YES